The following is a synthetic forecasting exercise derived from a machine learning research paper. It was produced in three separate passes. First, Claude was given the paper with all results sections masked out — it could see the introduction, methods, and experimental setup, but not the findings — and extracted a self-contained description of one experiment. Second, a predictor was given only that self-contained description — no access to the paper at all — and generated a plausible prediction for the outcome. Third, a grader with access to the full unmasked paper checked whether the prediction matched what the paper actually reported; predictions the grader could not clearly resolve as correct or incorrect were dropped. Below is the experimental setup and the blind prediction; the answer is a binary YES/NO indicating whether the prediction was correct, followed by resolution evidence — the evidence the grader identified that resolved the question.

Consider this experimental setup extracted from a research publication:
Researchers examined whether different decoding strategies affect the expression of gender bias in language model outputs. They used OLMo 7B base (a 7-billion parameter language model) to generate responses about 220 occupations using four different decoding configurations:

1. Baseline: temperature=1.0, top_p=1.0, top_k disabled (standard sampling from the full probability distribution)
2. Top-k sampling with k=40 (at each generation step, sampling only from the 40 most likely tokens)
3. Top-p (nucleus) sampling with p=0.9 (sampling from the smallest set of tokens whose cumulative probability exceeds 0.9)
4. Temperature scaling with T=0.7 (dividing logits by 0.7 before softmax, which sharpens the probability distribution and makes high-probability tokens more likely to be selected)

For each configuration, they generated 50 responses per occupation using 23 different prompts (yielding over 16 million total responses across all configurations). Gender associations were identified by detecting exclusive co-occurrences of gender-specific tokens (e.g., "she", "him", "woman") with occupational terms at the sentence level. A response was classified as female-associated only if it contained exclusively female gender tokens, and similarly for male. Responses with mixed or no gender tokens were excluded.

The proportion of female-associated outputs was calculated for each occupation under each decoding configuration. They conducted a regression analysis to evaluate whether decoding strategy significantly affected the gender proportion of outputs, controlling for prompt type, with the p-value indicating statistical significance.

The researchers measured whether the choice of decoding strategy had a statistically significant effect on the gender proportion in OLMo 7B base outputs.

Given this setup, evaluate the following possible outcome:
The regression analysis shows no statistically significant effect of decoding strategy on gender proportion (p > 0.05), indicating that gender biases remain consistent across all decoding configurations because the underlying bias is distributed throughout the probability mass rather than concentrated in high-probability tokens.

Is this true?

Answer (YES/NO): NO